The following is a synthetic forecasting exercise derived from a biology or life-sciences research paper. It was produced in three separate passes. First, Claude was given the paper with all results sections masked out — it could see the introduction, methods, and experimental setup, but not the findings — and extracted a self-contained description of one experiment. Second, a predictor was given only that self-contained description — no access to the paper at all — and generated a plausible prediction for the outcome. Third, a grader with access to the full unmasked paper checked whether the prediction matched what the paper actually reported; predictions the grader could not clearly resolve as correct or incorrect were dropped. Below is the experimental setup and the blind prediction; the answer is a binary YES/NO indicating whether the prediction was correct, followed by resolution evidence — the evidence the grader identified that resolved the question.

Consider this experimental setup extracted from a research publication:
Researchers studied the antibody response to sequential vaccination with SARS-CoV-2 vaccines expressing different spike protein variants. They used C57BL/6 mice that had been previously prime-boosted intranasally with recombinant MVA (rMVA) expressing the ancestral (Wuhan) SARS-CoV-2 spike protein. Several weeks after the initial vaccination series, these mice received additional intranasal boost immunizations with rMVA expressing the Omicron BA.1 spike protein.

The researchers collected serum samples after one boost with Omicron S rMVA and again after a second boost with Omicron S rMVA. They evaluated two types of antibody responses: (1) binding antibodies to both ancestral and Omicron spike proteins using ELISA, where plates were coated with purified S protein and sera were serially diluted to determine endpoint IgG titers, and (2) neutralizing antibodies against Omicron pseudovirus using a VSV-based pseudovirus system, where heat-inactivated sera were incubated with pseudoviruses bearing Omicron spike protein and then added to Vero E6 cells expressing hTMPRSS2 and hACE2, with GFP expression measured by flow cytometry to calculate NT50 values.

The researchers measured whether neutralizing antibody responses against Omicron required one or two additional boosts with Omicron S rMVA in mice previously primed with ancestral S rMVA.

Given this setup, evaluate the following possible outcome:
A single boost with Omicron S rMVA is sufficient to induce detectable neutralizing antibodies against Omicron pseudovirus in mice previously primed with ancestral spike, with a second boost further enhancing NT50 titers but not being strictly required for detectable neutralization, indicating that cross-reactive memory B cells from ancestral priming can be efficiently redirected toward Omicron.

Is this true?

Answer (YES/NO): NO